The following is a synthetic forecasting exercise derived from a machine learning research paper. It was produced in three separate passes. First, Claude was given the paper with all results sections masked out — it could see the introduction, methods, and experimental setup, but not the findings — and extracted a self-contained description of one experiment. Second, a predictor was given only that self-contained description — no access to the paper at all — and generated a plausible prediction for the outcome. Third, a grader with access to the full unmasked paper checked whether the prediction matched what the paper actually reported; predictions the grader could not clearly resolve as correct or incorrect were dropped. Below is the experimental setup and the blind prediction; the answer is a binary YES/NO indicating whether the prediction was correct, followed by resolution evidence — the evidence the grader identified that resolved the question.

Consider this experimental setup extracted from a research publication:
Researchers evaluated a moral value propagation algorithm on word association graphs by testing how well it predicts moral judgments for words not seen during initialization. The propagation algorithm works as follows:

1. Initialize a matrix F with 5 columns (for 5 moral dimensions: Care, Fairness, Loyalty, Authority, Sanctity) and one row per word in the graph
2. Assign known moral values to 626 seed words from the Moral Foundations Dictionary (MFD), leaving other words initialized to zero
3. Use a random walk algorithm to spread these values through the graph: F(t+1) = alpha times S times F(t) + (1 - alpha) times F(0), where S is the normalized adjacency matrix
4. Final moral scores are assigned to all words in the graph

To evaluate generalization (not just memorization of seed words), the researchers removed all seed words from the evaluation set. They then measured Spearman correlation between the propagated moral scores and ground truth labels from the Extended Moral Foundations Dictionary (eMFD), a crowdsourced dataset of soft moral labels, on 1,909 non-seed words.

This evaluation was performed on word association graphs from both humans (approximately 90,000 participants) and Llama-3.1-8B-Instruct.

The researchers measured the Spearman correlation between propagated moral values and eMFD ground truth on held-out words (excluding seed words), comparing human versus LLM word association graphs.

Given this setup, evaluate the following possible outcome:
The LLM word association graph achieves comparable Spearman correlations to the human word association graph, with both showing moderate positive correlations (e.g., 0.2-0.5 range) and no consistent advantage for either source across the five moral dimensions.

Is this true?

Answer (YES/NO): NO